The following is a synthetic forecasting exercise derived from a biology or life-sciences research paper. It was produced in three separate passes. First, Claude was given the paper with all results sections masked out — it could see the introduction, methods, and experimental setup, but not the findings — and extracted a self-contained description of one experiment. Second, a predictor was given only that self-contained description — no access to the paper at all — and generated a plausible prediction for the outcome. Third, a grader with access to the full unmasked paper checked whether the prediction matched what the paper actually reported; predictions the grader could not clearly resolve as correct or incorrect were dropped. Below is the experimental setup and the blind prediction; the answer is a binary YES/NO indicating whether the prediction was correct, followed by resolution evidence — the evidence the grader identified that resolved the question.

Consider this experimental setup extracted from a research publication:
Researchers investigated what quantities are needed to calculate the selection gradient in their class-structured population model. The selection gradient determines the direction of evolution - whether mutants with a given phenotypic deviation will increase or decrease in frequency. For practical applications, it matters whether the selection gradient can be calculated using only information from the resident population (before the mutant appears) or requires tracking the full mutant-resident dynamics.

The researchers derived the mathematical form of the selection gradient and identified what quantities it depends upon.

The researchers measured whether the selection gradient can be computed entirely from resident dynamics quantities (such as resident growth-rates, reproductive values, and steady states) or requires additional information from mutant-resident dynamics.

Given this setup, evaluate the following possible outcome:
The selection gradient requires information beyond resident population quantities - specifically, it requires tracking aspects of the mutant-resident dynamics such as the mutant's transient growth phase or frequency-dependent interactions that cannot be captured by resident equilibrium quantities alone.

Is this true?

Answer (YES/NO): NO